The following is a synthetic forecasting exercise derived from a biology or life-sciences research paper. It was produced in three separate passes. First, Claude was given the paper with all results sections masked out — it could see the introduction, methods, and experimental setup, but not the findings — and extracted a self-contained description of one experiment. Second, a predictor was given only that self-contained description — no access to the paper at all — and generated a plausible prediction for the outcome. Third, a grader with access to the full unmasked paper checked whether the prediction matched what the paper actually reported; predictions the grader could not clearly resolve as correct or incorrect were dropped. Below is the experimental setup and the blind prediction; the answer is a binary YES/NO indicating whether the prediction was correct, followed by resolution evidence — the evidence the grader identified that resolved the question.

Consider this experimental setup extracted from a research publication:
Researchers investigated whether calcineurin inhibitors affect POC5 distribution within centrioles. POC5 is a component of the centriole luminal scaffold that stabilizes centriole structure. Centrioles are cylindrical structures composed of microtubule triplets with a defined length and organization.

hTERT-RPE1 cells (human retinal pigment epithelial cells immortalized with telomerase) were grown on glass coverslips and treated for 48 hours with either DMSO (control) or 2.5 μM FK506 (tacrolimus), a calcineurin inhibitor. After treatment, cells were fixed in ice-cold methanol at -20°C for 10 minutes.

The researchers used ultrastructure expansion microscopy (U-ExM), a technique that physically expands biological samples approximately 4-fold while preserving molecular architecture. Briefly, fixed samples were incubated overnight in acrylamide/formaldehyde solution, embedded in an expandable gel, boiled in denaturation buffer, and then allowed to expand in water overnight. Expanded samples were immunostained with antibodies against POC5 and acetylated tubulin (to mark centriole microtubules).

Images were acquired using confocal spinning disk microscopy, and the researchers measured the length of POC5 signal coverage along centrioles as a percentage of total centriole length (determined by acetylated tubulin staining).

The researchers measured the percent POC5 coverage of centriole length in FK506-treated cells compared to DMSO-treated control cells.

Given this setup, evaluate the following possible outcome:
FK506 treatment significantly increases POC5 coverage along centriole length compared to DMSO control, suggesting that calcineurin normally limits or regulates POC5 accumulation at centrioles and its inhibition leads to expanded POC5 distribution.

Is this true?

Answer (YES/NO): NO